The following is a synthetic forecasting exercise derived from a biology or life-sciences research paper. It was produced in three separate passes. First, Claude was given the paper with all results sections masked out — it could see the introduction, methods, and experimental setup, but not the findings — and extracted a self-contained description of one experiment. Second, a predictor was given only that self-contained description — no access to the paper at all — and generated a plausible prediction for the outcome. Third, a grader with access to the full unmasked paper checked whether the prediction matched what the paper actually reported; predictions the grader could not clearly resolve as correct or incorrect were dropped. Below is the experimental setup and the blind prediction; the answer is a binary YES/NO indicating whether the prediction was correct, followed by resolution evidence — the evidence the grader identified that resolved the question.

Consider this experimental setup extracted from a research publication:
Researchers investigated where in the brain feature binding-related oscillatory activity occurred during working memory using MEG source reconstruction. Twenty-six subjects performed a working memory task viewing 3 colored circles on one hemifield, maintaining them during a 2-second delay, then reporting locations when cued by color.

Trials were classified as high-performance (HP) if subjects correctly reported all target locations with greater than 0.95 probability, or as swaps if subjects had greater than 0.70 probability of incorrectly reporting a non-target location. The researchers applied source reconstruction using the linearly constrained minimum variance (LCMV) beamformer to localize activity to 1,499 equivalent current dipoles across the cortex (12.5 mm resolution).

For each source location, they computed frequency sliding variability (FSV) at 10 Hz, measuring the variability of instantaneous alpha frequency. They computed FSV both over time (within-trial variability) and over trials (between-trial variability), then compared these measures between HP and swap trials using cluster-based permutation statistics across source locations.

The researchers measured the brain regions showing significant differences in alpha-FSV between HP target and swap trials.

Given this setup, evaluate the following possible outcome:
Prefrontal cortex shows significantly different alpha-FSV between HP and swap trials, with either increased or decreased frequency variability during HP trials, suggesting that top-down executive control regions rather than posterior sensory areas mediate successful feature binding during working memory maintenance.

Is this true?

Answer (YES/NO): NO